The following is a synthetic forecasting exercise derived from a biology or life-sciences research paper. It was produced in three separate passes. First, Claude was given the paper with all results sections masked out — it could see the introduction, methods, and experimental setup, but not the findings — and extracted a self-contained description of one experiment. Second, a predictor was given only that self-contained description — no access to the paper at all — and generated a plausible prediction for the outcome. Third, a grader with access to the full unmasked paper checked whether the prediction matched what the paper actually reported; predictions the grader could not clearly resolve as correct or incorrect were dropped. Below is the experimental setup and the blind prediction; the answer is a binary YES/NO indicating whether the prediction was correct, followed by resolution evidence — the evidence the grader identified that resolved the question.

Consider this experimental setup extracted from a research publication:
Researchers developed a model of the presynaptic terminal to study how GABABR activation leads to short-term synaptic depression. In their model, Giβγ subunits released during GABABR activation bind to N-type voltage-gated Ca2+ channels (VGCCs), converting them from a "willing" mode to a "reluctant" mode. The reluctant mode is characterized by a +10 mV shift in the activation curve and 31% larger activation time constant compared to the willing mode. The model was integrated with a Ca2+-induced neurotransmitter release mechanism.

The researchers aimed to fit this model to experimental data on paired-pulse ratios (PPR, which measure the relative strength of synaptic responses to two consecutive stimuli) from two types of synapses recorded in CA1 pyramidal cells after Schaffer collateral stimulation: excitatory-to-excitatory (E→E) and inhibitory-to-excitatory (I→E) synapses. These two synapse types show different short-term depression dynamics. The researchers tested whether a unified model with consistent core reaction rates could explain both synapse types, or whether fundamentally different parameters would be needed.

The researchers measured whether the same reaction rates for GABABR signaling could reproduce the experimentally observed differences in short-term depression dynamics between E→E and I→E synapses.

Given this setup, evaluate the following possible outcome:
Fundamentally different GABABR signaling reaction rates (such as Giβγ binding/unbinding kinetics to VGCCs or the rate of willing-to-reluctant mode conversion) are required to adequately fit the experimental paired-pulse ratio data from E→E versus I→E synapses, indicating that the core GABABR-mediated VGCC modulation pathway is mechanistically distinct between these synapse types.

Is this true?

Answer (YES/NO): NO